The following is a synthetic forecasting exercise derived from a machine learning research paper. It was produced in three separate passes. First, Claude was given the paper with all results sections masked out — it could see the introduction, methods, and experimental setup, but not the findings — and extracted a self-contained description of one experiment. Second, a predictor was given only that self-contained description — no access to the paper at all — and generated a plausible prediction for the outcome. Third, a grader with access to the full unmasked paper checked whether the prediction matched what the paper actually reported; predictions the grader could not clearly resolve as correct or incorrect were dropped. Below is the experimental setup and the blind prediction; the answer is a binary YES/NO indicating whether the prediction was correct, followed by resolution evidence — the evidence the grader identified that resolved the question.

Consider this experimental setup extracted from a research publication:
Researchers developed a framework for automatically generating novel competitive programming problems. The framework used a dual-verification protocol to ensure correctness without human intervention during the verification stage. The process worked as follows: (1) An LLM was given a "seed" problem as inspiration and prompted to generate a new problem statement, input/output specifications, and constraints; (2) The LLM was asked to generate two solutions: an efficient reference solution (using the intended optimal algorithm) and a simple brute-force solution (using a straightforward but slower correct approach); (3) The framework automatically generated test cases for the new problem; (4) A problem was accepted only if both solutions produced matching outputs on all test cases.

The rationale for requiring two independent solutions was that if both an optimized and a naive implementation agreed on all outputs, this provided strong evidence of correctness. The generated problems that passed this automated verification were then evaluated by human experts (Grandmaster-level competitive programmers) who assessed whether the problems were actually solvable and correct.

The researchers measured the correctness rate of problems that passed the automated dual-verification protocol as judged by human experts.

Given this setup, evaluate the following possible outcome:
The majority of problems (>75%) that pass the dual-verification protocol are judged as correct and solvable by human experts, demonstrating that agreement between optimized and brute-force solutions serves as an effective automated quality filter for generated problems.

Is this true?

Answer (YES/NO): YES